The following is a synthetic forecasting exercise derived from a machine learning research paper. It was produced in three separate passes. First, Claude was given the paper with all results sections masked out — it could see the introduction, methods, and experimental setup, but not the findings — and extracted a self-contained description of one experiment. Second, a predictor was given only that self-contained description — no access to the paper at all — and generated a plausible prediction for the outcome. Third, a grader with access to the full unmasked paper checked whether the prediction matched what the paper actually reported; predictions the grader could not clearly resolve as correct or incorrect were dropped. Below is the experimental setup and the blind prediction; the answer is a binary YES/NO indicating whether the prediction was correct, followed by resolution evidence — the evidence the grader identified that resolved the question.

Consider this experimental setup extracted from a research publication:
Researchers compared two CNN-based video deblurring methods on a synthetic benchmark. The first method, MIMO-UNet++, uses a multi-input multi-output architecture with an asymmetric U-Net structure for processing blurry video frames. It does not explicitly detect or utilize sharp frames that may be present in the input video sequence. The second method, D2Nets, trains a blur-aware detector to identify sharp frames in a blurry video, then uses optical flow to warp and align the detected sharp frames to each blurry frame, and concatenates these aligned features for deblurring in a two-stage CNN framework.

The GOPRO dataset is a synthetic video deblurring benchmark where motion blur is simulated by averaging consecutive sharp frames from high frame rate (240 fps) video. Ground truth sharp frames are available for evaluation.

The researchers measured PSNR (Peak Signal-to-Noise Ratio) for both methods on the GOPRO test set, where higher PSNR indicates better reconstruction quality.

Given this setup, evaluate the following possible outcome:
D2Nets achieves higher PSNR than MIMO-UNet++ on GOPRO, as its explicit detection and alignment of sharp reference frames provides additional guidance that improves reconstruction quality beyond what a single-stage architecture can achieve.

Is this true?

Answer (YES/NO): NO